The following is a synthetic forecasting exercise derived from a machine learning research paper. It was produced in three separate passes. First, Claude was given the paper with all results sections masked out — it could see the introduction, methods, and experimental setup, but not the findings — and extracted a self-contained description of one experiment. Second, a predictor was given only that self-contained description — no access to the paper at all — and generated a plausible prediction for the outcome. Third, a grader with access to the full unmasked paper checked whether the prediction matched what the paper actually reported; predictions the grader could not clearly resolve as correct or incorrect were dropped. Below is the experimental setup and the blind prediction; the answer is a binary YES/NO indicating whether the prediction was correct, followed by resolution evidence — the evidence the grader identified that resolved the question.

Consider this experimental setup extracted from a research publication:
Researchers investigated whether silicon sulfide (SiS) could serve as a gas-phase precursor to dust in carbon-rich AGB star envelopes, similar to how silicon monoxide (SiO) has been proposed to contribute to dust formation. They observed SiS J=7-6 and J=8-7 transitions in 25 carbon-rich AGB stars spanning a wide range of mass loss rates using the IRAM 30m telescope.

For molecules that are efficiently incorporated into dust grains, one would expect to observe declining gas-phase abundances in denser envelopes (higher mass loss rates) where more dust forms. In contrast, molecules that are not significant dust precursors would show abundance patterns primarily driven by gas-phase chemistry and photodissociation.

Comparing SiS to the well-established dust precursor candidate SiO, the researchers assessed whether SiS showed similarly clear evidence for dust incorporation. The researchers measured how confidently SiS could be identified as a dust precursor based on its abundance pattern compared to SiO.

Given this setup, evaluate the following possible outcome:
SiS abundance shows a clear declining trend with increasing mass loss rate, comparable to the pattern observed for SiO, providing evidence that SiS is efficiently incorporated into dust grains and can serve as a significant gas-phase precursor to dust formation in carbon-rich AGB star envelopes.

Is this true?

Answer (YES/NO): NO